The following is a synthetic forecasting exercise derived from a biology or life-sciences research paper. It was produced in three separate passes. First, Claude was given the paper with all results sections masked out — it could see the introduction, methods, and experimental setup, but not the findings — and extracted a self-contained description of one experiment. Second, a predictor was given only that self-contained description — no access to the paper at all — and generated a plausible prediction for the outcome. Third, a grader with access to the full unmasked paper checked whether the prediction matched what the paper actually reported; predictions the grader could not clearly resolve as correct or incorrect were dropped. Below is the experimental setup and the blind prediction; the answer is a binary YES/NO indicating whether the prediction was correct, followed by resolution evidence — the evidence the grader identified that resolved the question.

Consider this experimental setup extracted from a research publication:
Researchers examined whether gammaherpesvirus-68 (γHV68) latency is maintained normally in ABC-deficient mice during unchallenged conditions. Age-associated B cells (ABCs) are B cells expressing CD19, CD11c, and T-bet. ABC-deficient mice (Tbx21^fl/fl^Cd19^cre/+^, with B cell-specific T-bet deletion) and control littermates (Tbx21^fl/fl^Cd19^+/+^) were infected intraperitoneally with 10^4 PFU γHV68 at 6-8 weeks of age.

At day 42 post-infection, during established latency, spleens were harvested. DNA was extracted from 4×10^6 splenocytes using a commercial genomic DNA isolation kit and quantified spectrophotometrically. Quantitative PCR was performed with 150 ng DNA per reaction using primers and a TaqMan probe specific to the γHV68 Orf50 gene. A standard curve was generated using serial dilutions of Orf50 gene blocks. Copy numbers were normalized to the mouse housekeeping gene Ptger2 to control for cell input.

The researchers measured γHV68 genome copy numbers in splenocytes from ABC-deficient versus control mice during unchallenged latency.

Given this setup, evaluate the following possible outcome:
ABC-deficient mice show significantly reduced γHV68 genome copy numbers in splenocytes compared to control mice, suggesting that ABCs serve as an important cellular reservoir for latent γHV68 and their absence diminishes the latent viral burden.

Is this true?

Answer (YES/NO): NO